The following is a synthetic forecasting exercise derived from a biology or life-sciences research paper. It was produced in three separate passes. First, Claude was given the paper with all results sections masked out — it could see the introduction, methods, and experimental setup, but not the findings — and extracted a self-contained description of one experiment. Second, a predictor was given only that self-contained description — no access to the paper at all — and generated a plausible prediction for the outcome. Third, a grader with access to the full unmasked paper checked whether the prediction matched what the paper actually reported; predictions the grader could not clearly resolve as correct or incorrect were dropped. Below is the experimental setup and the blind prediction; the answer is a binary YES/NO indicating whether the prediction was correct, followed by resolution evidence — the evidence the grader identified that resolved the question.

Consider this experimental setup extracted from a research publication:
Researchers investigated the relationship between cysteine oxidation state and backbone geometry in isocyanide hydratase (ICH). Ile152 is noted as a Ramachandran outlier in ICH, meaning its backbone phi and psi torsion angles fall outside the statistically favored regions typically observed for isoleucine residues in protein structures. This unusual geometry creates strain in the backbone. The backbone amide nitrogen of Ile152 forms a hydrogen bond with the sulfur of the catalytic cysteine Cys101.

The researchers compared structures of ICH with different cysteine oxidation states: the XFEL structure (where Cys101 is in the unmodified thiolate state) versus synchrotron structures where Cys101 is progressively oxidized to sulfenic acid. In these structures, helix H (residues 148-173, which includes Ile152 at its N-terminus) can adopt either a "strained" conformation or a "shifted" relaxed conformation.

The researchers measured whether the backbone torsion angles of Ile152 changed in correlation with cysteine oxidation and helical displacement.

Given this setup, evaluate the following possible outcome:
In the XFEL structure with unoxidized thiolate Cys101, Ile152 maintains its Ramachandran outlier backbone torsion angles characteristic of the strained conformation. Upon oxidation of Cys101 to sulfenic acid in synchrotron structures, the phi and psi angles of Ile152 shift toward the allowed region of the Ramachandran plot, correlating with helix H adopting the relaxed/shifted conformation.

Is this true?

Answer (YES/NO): YES